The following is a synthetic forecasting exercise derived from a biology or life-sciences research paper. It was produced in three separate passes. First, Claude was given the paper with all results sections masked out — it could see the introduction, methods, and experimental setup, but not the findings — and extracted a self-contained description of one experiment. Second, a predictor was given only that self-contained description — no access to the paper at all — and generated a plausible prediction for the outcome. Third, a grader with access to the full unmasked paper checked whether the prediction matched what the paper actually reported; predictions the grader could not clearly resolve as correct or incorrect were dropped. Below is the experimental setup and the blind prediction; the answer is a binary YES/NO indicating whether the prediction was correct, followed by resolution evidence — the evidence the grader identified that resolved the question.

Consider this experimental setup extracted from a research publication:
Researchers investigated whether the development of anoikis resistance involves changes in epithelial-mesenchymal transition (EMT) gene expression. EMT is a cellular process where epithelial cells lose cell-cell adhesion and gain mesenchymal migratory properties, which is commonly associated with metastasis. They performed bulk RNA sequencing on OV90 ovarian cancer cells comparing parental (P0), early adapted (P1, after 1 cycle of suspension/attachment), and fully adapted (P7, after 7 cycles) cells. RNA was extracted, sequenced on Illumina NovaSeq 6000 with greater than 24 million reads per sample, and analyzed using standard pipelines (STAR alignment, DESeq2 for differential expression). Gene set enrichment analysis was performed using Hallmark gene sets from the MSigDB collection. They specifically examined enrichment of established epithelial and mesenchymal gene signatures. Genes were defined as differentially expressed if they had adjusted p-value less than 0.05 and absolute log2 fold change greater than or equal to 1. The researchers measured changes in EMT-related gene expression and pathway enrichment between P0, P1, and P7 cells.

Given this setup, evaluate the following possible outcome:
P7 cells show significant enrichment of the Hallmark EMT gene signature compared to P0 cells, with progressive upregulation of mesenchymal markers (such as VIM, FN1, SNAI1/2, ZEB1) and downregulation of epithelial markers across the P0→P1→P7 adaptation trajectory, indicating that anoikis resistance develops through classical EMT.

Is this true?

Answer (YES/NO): NO